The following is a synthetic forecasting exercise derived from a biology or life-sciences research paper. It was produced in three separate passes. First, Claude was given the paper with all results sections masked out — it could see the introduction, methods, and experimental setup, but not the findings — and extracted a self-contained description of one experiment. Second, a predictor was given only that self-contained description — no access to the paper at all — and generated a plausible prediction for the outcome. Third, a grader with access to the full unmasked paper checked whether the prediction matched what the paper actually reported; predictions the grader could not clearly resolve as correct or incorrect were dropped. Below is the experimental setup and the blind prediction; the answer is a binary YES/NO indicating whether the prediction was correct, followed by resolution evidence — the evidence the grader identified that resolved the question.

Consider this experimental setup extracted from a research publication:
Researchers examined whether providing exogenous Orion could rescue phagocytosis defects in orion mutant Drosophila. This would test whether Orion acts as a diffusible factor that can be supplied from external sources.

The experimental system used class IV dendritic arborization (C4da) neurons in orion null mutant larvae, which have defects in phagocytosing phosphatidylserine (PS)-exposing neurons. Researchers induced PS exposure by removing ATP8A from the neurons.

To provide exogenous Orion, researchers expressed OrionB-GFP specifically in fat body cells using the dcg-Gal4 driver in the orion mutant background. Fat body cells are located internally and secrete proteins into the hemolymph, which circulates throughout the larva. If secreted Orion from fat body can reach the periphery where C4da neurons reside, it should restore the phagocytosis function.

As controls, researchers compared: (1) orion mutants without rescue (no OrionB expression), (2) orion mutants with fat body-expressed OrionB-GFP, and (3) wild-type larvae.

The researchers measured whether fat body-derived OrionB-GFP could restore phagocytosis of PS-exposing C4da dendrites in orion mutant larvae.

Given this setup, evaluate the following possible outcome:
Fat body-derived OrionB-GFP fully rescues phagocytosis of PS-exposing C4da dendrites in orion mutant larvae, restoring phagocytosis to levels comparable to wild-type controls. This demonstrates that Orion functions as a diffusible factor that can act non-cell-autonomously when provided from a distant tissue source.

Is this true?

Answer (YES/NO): YES